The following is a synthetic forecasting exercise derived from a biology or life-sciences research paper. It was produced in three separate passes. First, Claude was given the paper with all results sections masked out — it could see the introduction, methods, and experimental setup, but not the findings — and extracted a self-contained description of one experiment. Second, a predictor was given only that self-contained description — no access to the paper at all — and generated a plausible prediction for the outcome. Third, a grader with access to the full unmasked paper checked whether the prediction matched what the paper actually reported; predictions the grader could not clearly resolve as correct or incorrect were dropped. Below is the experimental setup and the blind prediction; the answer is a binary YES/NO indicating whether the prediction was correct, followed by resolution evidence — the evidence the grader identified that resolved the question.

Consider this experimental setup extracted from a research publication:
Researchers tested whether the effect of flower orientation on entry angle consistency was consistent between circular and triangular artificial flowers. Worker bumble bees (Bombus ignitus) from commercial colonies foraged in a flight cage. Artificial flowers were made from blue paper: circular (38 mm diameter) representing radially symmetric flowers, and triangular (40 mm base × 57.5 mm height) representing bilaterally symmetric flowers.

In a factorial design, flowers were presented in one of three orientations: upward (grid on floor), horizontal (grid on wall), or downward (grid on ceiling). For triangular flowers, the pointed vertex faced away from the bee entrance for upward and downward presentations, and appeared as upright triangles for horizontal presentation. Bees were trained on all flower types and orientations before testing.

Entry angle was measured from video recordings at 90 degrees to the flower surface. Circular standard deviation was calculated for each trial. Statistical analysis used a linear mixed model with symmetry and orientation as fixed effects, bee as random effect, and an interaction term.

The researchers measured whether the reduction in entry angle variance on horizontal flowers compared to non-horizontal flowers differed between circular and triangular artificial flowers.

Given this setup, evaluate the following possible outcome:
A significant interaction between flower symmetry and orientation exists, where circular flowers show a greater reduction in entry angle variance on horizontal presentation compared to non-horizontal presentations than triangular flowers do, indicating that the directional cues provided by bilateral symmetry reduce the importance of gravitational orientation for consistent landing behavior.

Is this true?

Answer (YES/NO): NO